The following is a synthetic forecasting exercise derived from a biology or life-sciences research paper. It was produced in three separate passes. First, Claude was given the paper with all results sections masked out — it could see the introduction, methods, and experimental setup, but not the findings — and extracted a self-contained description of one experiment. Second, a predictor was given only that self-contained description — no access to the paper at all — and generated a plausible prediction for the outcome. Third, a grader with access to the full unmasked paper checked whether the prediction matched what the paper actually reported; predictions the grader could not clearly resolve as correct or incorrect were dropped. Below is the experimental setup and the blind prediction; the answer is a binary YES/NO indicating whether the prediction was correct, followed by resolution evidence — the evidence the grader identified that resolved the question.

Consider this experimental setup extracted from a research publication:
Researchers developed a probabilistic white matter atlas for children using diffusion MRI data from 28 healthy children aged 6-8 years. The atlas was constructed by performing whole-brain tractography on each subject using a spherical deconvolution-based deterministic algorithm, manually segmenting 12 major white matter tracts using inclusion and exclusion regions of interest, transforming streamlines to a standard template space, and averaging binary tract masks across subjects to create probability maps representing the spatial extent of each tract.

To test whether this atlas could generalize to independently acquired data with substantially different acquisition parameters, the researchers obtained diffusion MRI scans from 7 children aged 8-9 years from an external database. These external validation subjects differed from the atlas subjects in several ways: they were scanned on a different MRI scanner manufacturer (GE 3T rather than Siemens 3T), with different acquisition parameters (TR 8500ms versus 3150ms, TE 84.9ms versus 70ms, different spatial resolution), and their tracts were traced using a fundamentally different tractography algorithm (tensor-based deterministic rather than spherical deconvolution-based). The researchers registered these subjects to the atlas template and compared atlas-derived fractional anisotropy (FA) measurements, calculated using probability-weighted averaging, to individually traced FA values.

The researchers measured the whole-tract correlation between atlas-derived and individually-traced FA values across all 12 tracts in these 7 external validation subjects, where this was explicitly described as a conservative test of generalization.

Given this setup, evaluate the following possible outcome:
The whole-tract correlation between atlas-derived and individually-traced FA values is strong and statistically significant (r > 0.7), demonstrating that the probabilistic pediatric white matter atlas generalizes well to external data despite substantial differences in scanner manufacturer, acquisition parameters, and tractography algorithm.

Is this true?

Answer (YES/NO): YES